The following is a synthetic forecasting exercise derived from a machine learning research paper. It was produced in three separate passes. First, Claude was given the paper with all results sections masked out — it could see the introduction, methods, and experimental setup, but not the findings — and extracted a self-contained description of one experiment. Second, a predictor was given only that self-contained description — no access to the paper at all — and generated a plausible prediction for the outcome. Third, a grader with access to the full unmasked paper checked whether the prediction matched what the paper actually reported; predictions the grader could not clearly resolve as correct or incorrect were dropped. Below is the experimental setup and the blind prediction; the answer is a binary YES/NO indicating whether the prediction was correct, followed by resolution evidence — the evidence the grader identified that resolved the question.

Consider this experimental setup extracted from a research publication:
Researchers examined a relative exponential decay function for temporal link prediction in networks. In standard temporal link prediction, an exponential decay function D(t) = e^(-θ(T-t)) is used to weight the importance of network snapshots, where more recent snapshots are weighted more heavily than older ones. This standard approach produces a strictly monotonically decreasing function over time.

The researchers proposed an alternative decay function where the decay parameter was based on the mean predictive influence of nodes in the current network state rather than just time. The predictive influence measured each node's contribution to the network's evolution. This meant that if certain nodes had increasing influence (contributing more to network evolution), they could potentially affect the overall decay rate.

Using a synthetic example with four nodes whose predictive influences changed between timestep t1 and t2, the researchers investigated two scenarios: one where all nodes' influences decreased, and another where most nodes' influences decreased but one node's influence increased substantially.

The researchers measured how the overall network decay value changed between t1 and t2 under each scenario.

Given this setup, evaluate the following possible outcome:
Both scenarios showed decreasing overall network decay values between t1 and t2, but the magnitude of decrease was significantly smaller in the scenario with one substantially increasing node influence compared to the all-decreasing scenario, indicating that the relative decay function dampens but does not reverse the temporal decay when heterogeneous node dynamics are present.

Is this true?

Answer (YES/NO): NO